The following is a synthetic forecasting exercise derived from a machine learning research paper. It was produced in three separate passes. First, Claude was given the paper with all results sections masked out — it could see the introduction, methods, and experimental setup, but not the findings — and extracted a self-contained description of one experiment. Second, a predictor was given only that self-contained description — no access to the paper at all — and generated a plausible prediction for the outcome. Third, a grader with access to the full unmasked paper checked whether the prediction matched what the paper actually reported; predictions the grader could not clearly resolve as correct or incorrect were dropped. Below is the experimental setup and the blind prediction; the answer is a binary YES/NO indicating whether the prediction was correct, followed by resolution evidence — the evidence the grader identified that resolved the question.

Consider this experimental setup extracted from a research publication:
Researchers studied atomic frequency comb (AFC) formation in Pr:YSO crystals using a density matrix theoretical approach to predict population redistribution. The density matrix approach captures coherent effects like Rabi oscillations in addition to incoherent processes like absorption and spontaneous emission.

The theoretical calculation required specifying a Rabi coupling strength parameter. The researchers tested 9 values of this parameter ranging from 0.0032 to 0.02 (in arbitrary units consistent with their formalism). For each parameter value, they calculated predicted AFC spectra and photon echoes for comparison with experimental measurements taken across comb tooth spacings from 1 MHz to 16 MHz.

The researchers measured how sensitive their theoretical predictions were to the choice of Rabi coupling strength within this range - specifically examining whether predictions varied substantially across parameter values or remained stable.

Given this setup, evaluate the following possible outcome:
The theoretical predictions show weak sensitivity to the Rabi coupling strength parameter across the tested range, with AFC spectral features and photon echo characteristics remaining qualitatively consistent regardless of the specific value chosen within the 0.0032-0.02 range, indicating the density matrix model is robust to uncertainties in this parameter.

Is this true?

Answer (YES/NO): NO